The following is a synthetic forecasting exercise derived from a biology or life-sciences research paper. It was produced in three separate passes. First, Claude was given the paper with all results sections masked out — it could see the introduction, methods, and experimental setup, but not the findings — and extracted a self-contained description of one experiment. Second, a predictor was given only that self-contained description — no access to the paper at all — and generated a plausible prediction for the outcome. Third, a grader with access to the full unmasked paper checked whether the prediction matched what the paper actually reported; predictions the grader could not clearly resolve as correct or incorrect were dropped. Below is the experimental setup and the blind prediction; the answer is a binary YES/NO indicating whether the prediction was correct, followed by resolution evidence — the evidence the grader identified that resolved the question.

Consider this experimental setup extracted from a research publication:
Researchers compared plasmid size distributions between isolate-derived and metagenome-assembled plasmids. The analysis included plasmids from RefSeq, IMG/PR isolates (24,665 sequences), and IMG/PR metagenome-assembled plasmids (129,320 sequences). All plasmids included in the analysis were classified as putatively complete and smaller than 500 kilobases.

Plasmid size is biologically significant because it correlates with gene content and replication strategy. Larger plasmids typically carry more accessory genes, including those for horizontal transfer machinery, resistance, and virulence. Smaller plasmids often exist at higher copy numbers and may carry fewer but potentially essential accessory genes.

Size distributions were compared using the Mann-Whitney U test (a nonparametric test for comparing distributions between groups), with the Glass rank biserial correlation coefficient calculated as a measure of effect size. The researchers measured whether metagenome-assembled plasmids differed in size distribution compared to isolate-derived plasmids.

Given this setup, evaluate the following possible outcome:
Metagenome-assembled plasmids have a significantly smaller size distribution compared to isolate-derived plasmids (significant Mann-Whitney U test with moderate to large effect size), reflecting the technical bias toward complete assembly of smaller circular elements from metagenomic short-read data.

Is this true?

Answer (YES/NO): YES